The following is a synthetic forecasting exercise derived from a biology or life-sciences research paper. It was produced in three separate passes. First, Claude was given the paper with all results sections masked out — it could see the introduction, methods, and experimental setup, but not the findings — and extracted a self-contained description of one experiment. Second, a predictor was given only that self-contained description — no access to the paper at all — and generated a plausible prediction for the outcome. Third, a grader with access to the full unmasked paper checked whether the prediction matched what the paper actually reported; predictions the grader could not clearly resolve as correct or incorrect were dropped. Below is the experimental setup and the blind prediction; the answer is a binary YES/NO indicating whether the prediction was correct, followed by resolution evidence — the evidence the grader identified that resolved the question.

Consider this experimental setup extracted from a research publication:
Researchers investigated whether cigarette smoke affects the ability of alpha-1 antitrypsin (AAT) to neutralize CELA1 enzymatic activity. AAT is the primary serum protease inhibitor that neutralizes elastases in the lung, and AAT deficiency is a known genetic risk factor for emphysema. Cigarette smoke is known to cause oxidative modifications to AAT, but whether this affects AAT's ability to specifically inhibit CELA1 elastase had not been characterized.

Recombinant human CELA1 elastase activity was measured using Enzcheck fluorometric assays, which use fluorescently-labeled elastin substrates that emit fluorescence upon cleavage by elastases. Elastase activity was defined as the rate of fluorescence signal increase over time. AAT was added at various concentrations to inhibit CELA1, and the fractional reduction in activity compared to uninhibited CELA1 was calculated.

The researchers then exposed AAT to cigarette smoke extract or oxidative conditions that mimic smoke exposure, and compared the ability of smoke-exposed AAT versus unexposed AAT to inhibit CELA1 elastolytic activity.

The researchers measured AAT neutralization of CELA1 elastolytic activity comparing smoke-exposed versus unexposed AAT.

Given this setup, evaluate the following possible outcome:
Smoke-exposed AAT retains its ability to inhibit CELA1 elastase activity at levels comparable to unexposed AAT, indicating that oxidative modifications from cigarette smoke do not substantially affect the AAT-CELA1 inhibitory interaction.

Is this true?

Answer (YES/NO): NO